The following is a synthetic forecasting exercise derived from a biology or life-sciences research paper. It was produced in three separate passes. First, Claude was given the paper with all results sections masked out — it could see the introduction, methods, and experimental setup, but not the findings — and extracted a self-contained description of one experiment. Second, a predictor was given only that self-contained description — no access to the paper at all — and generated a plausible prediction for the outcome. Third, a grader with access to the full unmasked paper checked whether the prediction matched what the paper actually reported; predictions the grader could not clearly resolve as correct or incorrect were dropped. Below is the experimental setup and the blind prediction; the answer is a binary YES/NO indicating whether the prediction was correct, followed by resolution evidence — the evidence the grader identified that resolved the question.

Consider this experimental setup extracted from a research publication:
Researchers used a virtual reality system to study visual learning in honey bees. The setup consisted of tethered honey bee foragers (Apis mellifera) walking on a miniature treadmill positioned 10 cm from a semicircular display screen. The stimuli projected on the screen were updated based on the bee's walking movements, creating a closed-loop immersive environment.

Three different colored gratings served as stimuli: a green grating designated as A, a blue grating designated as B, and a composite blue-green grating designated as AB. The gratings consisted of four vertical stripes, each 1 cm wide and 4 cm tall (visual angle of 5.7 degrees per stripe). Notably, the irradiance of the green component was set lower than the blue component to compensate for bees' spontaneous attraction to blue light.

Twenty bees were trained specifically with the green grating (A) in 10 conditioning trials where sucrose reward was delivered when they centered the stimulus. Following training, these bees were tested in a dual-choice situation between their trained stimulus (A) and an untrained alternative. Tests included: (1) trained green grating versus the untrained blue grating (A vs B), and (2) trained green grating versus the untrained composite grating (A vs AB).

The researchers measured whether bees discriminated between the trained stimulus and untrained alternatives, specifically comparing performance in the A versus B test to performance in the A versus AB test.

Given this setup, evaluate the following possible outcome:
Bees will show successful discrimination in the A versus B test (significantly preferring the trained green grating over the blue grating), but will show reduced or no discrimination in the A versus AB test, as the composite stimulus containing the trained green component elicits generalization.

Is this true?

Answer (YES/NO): YES